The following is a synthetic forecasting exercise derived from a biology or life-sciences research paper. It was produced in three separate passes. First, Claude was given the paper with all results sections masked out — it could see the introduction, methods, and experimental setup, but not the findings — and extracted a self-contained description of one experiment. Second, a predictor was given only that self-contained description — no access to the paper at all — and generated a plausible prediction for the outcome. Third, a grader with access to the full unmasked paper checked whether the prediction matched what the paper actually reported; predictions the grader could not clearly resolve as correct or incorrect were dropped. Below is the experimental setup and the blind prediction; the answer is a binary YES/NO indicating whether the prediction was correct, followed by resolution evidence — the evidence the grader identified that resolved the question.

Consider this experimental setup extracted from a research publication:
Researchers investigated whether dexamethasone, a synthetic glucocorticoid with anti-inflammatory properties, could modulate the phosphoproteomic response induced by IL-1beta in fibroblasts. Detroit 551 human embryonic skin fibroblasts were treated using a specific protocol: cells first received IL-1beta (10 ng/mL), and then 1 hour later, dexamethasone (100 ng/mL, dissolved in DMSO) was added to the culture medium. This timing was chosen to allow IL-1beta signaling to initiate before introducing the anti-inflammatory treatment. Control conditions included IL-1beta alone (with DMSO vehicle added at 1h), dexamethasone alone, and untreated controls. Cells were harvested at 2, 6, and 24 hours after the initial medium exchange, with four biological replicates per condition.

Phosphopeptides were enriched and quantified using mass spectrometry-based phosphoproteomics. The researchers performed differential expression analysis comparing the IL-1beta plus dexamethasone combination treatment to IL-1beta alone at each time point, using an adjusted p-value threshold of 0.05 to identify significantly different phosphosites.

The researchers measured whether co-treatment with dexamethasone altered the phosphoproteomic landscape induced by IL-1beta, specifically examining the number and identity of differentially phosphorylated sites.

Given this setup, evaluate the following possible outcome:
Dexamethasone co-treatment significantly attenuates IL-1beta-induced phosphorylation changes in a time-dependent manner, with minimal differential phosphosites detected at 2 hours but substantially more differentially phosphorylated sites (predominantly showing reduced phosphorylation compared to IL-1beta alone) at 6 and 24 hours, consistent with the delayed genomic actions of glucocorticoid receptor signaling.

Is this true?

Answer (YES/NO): NO